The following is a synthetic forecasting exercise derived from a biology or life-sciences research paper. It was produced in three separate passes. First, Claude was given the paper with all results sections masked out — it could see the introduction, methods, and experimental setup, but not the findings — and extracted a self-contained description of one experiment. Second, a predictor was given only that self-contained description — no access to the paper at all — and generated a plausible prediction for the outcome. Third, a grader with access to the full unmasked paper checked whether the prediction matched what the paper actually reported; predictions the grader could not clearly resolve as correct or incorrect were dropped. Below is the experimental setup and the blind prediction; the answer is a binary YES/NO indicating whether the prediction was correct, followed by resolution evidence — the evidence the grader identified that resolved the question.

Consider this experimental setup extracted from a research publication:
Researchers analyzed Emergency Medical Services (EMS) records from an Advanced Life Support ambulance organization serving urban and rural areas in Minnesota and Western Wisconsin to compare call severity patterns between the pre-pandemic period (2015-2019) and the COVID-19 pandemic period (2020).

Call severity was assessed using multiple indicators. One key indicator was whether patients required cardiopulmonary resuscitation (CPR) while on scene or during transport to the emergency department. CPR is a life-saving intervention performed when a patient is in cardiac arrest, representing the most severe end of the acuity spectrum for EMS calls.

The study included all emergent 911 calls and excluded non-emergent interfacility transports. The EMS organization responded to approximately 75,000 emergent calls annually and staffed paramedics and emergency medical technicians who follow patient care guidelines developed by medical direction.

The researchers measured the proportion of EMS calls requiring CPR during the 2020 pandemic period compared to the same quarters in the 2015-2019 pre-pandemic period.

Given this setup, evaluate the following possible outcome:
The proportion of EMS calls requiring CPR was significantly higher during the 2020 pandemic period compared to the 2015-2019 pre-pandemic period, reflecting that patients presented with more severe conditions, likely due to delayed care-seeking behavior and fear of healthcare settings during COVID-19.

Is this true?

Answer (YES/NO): YES